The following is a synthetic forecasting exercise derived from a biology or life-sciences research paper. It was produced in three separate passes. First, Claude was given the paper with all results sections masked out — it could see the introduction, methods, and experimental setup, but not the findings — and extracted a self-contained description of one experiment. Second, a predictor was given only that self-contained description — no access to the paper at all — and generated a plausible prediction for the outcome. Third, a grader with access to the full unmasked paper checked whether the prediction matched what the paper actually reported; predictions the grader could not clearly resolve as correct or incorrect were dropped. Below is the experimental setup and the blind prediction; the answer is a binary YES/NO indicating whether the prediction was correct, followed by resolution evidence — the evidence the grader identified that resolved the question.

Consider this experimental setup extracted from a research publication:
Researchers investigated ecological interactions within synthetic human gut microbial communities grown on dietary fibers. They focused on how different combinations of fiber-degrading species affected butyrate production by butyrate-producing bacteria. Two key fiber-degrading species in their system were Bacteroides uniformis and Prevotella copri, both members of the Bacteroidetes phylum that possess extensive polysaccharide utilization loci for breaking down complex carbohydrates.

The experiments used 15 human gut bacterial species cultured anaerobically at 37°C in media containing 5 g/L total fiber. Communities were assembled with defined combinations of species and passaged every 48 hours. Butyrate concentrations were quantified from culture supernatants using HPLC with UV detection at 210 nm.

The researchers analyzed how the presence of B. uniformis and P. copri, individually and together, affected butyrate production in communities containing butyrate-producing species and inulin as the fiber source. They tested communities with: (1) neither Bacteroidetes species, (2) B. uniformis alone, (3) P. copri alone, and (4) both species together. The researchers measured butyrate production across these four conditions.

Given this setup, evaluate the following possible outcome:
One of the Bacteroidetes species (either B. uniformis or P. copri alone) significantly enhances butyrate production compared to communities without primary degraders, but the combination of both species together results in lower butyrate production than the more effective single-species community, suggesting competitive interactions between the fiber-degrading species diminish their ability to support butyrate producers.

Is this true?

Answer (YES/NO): YES